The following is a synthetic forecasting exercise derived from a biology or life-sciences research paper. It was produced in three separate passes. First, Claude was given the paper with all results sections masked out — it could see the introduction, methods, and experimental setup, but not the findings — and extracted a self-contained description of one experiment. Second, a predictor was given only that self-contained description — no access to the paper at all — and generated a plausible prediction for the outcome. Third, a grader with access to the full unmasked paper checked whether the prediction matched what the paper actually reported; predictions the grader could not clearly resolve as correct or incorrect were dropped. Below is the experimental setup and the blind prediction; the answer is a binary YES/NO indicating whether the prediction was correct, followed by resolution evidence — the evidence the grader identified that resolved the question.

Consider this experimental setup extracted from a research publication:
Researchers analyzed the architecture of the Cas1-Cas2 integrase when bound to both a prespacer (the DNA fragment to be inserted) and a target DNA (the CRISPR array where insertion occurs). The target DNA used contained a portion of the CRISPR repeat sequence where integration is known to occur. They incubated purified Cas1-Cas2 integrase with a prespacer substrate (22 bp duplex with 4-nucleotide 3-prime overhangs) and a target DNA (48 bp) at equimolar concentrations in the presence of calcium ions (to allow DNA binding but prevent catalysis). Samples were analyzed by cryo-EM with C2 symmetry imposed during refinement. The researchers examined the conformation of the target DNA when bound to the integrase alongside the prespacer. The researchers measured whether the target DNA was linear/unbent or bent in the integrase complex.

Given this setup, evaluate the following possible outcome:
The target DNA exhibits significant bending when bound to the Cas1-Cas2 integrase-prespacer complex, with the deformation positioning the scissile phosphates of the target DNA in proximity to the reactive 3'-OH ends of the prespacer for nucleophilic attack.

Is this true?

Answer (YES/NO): NO